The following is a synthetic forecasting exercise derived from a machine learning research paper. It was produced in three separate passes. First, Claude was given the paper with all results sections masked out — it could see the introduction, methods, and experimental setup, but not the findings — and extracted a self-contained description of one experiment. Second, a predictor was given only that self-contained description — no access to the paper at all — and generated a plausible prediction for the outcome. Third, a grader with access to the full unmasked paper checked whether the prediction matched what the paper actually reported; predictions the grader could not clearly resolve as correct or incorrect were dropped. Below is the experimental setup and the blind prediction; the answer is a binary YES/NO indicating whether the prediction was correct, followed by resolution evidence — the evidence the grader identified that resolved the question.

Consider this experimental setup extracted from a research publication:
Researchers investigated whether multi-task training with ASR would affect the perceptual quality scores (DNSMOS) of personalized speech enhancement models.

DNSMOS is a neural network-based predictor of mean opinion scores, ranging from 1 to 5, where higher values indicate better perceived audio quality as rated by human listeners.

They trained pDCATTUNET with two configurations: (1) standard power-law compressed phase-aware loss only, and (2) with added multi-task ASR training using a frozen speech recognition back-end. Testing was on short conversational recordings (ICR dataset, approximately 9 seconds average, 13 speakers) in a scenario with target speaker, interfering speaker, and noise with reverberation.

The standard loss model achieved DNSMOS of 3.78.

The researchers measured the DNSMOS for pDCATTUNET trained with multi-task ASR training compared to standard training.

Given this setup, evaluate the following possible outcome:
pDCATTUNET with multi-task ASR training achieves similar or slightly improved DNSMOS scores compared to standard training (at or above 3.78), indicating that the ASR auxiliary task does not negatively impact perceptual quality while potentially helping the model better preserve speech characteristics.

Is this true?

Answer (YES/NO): NO